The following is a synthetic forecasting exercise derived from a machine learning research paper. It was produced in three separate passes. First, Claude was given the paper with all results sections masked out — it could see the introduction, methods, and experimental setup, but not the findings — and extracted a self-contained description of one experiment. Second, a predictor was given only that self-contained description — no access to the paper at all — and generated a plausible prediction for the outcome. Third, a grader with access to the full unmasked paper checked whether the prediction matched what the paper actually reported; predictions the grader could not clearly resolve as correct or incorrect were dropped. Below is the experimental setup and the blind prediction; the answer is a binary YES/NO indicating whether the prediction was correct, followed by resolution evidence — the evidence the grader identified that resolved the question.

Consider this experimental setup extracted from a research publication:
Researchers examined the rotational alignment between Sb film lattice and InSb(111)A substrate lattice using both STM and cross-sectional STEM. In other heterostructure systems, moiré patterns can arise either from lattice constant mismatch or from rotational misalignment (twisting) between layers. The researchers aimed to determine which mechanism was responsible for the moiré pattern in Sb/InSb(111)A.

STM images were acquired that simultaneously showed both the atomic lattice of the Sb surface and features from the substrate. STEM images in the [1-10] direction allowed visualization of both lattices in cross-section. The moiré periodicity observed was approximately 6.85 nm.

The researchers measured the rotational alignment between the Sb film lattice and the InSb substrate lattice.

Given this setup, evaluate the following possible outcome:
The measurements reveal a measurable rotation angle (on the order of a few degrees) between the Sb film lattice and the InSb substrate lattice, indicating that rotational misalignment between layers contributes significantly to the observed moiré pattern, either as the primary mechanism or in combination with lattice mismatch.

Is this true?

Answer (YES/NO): NO